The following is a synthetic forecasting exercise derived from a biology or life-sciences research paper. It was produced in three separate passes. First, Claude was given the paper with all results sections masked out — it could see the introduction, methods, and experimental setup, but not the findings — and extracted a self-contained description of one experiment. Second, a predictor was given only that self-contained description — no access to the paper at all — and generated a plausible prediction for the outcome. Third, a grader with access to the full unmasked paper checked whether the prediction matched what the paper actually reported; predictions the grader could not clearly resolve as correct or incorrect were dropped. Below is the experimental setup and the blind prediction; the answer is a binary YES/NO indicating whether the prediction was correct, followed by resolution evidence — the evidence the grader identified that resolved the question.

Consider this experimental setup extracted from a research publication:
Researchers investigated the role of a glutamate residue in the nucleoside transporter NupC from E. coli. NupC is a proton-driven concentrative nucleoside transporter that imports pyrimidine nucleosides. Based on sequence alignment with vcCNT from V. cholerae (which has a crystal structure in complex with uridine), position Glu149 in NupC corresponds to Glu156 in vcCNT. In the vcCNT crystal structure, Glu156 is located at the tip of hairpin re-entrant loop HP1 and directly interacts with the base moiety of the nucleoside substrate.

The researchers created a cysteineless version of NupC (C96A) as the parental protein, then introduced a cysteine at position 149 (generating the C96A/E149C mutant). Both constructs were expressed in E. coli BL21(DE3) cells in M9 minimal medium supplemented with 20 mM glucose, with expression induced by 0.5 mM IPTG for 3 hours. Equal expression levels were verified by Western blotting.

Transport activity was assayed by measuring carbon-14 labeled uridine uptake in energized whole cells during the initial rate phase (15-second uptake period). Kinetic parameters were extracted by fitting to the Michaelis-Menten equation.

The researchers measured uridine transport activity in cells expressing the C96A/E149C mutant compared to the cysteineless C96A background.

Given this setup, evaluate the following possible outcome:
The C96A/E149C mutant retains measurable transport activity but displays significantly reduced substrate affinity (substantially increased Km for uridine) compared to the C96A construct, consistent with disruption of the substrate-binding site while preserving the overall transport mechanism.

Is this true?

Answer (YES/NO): NO